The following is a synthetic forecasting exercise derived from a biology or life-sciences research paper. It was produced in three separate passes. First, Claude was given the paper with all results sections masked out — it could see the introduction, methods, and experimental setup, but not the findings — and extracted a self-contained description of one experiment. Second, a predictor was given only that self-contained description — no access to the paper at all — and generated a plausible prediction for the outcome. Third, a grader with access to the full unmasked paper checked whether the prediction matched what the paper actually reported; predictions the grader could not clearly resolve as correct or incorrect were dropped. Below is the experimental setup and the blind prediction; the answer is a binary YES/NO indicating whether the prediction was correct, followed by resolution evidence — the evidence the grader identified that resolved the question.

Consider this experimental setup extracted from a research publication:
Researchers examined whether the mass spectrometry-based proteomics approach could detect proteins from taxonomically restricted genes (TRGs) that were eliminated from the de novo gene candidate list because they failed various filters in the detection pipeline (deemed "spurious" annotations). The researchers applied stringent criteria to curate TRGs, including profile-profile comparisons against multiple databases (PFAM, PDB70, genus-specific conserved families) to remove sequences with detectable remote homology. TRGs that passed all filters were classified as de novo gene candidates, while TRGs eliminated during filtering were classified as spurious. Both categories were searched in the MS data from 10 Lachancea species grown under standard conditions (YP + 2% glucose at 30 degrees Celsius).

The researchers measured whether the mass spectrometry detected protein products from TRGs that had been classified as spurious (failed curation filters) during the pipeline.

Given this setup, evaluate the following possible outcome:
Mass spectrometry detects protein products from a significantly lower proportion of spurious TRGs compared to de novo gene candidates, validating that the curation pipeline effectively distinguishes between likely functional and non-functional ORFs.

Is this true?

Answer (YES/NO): YES